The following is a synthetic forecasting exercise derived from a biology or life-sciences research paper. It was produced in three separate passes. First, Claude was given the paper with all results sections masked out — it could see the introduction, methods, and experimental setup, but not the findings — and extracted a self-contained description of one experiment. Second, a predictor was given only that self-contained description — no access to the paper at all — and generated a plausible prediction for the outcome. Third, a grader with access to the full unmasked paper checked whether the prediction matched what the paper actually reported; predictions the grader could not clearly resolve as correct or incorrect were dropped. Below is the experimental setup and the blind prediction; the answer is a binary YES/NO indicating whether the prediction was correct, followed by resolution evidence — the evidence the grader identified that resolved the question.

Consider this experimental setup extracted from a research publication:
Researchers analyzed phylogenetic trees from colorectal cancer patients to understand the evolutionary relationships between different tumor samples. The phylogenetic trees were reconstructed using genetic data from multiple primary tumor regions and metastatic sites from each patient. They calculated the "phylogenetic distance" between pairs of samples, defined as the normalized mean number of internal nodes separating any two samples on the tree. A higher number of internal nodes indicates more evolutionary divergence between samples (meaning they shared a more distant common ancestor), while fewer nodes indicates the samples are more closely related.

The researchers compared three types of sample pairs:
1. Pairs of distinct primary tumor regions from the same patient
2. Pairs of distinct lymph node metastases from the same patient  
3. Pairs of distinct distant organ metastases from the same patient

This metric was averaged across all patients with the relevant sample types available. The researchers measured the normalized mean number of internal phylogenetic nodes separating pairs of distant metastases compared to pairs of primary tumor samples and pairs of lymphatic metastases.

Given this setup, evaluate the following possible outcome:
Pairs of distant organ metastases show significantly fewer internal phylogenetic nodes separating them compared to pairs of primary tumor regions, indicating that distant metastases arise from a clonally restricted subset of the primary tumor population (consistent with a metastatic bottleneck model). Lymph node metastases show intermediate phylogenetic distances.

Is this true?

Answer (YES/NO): NO